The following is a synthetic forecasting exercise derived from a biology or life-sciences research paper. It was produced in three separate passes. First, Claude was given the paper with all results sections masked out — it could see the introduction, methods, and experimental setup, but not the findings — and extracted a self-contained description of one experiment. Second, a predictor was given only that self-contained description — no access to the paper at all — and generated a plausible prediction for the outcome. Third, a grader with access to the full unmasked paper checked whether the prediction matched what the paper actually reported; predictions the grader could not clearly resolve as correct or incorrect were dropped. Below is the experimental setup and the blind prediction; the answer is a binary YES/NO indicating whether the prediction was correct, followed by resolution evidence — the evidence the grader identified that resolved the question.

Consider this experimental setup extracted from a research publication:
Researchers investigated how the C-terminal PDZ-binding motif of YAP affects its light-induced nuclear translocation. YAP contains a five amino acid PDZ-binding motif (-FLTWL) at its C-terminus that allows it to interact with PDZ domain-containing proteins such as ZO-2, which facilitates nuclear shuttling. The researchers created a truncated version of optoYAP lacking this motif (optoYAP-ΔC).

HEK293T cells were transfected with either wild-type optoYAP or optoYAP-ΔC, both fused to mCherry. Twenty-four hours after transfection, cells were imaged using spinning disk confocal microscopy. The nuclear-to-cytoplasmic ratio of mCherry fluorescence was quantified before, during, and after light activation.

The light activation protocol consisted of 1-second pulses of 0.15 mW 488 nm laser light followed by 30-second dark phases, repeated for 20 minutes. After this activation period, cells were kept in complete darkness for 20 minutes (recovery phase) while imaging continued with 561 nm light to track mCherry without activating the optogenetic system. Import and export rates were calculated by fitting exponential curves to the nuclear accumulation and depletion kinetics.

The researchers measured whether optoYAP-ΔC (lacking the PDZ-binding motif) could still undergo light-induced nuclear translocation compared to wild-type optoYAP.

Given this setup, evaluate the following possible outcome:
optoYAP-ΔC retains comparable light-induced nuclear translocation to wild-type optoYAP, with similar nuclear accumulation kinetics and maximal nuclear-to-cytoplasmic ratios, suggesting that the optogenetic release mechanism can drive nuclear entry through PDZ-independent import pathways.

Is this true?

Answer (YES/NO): YES